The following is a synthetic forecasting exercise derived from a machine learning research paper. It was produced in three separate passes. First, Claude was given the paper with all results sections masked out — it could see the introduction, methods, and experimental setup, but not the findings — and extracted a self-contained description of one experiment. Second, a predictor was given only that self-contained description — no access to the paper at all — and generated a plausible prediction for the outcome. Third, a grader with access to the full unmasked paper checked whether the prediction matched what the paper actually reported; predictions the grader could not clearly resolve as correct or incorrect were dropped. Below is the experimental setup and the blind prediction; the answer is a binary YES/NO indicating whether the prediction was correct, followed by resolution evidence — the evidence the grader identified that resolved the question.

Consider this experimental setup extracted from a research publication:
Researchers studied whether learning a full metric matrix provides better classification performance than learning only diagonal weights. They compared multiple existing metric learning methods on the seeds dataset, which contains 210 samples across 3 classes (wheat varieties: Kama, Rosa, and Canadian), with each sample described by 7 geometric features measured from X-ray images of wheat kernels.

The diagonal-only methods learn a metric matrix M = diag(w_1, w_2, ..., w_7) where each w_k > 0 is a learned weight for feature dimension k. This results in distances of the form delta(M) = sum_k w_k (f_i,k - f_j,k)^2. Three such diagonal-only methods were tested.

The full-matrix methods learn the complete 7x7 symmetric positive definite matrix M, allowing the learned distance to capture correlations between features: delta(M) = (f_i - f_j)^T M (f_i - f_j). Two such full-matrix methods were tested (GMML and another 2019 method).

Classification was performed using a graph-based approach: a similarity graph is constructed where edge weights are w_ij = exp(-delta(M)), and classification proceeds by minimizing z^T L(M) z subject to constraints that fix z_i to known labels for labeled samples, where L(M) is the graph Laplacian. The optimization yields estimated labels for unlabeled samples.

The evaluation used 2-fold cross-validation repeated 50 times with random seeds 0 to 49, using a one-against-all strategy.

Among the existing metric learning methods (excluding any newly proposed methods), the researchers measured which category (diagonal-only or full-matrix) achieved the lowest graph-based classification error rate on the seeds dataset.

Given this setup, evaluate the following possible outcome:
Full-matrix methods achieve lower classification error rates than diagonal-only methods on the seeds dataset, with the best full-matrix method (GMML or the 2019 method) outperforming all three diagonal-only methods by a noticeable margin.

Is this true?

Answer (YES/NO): NO